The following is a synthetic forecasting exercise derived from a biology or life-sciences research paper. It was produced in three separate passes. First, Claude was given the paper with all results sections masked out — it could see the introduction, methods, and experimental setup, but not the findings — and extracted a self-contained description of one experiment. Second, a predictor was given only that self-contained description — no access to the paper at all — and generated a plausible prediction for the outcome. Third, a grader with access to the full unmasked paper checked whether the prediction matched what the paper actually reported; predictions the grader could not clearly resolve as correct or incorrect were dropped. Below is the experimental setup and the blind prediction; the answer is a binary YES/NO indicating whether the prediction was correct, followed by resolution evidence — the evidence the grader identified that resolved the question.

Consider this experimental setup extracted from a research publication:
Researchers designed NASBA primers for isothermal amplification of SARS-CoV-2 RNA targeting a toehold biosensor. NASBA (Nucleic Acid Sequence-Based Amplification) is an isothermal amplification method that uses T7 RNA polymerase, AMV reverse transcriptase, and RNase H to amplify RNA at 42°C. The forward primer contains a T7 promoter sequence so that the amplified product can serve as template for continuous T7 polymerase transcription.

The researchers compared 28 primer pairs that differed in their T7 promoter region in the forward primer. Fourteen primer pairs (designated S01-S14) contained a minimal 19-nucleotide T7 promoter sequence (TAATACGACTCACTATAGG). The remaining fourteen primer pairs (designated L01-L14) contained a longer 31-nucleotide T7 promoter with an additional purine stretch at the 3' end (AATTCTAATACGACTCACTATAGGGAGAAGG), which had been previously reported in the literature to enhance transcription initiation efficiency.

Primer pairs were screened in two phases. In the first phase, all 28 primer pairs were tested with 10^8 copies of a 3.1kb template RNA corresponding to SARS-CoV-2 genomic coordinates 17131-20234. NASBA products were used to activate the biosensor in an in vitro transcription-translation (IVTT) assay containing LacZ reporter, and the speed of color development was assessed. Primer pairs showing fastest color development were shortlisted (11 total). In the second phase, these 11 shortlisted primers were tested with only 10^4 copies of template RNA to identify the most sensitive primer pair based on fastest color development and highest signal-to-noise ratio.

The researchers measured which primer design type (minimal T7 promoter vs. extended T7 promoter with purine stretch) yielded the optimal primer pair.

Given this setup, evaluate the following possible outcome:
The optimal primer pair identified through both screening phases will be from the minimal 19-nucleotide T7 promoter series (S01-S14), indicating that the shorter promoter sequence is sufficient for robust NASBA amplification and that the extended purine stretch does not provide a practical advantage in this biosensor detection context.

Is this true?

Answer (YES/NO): YES